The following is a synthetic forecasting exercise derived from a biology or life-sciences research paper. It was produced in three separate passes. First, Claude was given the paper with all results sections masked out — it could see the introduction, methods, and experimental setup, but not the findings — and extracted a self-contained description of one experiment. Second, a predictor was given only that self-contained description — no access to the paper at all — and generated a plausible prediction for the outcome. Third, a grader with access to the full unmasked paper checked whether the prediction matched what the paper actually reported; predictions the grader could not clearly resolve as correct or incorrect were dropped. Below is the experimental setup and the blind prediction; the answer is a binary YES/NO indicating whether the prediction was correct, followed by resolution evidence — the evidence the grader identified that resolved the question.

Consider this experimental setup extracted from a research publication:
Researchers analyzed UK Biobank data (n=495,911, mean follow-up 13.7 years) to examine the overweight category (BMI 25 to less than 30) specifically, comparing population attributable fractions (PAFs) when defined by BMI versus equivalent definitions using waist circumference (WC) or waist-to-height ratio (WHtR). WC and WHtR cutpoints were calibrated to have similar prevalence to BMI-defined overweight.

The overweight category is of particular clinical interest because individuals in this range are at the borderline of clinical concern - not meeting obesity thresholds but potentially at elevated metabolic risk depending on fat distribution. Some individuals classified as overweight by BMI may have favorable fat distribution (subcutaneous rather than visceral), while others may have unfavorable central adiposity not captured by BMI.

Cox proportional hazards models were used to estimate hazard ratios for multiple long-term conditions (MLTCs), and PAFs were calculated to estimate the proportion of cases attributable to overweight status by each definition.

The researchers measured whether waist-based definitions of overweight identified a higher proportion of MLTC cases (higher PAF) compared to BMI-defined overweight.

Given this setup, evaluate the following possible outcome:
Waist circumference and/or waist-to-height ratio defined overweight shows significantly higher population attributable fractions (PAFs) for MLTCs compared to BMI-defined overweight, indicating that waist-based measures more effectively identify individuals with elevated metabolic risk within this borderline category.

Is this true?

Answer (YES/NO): YES